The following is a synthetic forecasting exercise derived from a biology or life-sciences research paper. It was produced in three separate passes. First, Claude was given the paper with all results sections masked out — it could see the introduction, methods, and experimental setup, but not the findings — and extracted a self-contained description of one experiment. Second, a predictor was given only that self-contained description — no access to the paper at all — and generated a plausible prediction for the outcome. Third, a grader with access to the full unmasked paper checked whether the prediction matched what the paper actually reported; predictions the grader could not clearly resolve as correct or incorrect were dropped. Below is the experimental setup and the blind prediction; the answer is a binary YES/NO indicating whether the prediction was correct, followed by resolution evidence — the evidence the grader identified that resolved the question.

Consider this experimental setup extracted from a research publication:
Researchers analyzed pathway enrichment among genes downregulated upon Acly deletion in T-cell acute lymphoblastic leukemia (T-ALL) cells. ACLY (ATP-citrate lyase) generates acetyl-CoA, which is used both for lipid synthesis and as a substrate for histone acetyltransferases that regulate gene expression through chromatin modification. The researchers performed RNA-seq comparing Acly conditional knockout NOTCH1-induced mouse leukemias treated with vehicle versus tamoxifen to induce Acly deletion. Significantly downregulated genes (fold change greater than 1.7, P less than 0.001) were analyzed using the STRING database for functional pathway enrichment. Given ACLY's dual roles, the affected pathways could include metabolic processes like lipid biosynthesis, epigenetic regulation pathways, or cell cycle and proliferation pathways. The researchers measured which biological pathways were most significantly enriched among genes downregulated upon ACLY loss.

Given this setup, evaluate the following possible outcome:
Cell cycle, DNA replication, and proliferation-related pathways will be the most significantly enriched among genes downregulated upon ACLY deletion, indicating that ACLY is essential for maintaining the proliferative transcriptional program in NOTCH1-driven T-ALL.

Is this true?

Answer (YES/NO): NO